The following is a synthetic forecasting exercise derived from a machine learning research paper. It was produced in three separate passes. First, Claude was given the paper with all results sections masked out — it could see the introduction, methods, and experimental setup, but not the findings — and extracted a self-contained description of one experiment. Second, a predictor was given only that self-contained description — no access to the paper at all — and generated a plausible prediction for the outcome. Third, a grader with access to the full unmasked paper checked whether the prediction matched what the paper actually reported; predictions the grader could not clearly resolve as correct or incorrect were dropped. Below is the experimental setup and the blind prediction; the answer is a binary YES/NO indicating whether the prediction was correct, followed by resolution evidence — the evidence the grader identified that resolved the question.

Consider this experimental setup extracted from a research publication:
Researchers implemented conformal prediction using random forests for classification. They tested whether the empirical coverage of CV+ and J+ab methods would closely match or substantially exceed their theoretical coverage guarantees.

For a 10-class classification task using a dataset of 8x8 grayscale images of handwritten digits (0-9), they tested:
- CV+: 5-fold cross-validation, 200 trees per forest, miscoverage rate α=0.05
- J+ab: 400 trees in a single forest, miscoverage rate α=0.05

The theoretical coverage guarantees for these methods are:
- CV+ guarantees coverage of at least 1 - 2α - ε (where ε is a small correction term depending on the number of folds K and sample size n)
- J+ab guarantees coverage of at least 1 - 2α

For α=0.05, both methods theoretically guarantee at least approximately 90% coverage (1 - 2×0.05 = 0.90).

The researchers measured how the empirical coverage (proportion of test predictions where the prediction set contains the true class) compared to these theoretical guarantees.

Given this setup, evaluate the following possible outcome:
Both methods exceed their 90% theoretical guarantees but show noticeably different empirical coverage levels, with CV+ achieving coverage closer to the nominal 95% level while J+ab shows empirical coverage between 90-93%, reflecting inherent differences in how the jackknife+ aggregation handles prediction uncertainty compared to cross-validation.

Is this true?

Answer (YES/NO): NO